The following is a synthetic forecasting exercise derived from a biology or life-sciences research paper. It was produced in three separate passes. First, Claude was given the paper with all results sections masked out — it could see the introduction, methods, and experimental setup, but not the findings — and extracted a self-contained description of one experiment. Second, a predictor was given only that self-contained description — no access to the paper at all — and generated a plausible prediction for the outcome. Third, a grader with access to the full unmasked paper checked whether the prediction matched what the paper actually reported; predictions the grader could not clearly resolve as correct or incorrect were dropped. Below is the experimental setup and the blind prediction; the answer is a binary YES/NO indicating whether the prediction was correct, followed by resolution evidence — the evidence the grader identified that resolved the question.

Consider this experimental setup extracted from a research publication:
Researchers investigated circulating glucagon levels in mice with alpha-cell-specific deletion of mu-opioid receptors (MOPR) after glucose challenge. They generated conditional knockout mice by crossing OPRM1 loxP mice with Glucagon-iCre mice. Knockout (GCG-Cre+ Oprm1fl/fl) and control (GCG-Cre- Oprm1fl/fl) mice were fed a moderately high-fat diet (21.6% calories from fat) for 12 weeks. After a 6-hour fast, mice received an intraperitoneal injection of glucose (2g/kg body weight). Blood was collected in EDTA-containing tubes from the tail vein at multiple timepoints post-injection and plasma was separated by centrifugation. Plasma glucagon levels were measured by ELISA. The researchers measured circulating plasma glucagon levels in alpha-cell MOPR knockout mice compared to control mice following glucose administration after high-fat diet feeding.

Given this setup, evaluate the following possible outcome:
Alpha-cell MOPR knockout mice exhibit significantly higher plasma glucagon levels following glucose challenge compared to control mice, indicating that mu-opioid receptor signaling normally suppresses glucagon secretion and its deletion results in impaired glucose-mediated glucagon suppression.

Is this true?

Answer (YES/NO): YES